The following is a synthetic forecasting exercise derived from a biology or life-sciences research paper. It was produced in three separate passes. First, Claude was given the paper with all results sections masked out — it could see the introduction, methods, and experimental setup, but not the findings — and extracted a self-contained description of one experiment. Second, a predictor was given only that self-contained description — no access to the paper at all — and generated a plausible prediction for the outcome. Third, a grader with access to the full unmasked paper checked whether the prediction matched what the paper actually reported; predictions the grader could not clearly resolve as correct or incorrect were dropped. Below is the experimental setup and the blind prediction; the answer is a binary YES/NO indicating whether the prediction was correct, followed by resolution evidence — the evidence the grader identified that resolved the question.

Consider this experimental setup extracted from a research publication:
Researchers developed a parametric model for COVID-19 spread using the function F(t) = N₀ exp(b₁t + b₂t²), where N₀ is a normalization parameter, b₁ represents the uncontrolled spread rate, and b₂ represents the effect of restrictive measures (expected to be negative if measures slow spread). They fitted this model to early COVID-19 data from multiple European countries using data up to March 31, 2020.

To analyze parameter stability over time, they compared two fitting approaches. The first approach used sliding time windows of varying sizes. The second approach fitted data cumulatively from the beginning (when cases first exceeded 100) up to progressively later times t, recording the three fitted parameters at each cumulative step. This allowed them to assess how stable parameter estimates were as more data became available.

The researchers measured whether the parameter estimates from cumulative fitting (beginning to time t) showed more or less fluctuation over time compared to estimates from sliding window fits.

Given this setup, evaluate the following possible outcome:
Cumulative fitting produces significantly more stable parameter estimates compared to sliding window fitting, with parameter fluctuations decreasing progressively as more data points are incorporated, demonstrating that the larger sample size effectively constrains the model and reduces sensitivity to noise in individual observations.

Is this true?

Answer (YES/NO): YES